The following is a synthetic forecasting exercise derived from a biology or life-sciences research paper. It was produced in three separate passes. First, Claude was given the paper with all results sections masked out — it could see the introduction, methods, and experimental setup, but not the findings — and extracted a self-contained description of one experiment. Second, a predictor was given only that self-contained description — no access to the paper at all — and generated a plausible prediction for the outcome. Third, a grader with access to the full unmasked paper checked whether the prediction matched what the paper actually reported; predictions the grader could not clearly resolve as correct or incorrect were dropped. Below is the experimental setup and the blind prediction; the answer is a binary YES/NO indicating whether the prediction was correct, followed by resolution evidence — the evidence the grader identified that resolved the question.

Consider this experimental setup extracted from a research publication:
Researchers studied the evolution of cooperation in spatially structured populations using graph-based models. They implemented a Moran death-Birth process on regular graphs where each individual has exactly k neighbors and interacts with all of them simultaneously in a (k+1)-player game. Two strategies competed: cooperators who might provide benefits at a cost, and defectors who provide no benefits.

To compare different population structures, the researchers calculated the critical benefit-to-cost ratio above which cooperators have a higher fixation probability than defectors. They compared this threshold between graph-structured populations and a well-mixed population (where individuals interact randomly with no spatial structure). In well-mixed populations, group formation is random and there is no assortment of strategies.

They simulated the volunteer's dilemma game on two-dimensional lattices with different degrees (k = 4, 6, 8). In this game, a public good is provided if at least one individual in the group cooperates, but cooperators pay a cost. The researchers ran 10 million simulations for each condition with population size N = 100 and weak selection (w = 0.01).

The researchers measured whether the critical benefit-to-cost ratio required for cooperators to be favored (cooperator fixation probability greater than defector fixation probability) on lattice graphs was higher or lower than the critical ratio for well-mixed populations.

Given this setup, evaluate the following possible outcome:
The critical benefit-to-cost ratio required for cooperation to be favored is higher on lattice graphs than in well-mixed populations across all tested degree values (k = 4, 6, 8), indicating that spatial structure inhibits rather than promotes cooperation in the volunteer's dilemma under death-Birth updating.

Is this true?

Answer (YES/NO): NO